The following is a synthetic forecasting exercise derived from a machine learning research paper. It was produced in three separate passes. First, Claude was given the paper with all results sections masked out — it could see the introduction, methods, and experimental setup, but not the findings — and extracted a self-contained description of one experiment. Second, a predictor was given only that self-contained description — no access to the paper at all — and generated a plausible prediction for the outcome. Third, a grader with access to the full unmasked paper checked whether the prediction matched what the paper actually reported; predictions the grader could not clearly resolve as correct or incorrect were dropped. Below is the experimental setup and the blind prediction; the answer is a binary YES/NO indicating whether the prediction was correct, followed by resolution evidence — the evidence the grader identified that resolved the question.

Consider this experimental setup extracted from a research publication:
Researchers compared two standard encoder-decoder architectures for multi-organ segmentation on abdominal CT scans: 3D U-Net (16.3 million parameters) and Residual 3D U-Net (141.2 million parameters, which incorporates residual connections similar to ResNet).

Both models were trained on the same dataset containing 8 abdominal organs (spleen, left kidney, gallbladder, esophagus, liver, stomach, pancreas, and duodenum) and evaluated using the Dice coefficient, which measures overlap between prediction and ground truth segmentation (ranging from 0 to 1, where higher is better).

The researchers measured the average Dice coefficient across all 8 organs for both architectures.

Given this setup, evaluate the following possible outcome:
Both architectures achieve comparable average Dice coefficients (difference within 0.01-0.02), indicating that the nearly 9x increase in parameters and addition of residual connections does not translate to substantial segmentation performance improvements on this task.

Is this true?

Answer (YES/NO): NO